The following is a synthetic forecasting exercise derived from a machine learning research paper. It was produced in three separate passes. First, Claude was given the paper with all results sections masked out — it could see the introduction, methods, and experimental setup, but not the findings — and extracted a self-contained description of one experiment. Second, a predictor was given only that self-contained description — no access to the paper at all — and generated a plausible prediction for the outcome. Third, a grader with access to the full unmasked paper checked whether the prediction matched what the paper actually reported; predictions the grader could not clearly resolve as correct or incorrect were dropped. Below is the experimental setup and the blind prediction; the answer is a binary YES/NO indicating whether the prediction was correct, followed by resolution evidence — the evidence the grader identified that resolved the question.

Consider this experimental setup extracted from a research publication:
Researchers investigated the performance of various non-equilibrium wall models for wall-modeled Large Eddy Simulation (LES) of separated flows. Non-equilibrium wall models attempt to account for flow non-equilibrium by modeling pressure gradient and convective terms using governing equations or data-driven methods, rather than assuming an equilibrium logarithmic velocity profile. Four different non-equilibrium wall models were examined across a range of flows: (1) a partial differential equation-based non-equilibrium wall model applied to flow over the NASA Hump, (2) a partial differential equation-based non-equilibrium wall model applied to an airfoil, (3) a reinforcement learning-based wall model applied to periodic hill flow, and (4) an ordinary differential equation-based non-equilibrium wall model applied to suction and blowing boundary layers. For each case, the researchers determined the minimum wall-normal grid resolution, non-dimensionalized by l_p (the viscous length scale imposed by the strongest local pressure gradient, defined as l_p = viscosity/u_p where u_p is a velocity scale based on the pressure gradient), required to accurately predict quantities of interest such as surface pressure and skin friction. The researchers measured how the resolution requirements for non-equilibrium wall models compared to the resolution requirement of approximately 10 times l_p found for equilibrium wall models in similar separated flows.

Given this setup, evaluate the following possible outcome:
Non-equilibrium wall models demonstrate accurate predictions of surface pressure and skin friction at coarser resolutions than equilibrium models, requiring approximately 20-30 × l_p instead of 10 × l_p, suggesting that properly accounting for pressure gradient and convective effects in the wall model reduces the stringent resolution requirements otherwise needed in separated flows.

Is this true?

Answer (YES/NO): NO